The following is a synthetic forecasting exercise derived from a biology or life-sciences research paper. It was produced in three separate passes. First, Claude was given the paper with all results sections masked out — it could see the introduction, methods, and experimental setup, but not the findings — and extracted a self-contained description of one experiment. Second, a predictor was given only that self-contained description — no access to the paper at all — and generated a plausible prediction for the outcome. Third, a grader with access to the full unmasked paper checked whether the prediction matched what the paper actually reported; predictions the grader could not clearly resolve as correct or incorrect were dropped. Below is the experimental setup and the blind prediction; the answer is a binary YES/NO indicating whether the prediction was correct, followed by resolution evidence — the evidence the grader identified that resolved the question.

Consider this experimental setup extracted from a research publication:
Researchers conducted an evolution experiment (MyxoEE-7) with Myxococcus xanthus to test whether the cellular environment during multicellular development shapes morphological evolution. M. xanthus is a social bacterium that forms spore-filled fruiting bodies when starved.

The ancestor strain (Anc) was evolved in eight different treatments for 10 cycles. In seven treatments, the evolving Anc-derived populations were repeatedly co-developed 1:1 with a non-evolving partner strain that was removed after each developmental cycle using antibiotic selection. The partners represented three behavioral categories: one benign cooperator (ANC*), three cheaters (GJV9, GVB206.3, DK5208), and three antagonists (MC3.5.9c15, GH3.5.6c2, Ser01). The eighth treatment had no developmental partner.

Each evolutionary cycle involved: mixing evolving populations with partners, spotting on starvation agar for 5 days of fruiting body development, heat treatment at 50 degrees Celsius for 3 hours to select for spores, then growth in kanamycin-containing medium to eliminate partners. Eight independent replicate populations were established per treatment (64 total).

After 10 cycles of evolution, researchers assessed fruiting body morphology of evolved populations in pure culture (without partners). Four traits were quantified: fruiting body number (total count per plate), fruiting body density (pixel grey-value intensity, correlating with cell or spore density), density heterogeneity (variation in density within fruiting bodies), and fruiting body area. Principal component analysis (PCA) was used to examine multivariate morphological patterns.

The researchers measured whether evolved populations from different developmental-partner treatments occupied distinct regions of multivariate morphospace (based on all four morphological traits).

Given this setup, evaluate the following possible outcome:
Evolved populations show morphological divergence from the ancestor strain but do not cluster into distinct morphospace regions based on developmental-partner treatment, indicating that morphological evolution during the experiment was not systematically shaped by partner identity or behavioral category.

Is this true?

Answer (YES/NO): NO